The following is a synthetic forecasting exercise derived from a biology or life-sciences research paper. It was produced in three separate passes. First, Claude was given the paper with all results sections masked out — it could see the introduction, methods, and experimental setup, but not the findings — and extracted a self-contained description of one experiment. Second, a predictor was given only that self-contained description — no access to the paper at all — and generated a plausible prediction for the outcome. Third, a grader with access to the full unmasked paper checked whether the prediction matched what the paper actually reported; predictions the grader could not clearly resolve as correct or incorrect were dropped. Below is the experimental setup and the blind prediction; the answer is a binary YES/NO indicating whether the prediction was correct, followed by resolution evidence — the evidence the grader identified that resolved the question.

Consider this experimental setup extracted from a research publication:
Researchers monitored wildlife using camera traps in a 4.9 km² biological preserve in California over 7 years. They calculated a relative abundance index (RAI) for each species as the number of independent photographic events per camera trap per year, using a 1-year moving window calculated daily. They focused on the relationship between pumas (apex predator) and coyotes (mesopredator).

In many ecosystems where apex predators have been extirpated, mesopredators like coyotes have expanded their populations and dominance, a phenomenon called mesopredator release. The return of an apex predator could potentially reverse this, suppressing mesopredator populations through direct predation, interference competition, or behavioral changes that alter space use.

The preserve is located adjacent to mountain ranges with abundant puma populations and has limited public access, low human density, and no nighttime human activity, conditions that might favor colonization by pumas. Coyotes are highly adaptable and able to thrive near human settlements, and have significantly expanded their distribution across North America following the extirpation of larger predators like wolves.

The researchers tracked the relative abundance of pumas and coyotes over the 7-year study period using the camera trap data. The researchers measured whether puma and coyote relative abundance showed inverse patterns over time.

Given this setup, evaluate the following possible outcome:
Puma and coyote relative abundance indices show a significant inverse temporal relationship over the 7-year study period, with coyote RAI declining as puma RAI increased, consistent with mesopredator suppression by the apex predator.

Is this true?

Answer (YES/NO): YES